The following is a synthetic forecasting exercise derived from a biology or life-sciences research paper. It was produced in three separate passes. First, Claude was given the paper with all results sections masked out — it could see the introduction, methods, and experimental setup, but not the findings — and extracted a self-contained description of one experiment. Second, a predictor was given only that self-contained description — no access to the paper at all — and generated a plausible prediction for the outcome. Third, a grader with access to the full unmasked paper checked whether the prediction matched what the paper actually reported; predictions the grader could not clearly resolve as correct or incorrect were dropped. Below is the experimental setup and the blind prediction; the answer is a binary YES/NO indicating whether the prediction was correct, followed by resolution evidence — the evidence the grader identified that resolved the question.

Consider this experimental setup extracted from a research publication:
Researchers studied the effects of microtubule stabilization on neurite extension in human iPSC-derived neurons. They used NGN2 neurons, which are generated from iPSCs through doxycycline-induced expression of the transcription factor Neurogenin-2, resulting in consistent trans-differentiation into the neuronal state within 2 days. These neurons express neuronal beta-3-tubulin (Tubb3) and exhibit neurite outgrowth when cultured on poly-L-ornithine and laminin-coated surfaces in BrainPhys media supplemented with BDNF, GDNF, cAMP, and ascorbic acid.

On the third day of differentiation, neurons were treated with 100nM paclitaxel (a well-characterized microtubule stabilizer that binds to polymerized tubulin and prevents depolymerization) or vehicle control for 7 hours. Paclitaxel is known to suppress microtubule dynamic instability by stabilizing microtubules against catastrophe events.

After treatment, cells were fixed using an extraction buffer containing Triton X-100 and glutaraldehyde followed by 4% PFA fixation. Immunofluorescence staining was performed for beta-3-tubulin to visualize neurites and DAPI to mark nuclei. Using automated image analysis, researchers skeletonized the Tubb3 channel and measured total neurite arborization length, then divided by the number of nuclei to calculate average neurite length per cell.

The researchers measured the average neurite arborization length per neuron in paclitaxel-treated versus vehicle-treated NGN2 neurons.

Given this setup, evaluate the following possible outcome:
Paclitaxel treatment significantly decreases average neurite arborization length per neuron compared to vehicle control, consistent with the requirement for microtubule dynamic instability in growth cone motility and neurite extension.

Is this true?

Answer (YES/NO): YES